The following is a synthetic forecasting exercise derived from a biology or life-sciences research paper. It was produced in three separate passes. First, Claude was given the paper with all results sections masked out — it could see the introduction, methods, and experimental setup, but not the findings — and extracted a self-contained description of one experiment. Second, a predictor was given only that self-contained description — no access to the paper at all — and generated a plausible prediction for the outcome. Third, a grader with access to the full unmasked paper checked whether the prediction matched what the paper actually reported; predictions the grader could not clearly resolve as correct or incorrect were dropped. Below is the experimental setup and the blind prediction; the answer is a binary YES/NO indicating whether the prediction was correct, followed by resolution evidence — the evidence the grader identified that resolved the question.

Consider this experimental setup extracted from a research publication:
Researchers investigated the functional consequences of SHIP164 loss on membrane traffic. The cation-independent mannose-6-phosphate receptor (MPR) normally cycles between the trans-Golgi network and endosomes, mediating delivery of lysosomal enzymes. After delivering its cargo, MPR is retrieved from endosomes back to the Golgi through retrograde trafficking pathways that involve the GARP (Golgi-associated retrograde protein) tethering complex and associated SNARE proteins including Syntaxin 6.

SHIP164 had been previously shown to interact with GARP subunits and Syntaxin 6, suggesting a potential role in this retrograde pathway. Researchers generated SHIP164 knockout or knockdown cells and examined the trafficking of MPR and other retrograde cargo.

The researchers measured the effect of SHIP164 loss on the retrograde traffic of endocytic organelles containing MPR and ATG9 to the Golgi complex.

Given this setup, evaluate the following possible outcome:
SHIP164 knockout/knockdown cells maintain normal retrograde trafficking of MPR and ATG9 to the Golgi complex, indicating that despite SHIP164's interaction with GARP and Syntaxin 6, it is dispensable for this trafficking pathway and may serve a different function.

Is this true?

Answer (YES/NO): NO